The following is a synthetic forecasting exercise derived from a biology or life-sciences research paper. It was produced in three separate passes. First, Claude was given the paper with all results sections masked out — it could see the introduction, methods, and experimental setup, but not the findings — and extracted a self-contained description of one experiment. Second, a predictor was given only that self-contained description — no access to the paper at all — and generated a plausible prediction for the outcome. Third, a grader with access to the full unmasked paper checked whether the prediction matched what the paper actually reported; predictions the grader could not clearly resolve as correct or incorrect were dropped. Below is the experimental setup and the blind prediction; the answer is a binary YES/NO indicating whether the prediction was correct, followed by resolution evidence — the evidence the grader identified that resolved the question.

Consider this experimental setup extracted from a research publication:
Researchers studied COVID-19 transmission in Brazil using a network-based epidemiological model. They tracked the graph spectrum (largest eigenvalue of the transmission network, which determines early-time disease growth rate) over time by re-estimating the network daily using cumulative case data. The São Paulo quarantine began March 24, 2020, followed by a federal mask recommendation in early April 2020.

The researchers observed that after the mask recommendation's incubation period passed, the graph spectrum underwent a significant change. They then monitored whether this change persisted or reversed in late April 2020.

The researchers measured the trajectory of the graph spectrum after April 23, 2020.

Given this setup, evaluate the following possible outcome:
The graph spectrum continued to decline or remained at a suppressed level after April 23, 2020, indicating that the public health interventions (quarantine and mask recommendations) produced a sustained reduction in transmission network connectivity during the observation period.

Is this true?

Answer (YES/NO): NO